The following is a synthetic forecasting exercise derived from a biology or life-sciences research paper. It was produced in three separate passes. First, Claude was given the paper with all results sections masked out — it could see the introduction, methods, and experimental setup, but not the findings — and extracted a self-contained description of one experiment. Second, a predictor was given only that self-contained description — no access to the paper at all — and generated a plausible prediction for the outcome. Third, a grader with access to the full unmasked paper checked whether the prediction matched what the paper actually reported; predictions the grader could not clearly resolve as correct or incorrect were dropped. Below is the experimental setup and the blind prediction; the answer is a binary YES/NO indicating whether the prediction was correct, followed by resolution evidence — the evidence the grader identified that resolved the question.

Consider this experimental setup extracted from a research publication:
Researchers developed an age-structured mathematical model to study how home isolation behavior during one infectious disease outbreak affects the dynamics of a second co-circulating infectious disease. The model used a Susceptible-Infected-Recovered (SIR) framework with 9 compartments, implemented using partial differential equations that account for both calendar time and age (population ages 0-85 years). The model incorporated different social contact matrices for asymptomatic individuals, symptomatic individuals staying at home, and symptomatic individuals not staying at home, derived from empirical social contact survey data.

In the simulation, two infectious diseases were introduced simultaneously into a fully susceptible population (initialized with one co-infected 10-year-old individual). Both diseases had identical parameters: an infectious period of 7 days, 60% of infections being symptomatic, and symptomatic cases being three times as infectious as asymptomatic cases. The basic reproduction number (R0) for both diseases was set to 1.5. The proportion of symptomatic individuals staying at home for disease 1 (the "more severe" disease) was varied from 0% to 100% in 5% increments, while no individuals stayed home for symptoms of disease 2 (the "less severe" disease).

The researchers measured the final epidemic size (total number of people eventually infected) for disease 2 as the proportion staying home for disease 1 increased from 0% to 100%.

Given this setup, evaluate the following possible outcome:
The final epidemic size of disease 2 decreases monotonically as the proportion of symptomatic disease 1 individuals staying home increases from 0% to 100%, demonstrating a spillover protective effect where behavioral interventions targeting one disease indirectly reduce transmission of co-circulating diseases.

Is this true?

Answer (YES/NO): NO